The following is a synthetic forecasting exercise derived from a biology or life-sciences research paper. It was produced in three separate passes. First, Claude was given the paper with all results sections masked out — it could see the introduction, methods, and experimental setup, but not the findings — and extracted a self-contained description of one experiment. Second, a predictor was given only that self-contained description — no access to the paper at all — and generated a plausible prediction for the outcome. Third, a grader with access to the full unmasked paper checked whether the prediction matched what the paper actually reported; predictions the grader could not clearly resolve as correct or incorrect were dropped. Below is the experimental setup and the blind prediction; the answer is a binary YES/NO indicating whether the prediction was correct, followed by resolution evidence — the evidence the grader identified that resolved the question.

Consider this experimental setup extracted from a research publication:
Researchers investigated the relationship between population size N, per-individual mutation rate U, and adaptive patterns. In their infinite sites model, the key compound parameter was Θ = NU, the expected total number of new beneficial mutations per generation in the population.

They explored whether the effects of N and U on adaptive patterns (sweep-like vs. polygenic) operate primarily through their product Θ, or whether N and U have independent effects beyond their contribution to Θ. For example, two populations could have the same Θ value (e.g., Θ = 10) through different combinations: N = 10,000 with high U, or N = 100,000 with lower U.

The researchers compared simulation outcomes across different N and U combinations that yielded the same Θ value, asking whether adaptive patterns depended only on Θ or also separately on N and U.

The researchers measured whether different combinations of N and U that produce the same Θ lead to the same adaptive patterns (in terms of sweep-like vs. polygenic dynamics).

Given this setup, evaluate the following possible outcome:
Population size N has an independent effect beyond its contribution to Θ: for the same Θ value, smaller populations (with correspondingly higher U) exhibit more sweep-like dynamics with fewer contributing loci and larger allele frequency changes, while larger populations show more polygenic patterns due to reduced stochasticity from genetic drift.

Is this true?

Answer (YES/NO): NO